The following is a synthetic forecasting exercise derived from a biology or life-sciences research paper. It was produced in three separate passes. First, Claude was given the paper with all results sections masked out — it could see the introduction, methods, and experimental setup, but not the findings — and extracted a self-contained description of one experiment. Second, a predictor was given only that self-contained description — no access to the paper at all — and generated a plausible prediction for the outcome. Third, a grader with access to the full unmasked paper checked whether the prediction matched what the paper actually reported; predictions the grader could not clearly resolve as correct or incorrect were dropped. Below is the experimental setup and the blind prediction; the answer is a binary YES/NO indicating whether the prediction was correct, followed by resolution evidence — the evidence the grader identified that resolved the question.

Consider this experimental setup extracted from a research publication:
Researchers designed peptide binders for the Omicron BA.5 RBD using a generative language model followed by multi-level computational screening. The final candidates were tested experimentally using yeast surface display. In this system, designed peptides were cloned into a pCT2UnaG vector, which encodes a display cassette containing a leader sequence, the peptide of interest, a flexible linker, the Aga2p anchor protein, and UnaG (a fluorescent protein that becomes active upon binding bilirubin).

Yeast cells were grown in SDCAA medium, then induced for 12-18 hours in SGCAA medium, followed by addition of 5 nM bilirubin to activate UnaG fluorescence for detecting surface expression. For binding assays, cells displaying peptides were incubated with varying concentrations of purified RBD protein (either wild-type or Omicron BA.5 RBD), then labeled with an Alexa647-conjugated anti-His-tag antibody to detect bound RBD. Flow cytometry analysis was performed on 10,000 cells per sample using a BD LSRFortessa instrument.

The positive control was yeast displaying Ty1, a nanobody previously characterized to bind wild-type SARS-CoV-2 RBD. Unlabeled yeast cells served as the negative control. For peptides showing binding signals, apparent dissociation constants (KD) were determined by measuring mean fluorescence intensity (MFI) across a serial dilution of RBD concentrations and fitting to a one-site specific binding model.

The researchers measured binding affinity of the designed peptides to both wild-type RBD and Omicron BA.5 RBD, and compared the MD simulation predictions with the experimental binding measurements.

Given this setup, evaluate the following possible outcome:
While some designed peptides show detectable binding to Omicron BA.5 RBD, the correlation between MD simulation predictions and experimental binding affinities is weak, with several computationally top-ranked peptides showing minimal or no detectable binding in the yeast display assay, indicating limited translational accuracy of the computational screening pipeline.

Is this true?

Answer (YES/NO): NO